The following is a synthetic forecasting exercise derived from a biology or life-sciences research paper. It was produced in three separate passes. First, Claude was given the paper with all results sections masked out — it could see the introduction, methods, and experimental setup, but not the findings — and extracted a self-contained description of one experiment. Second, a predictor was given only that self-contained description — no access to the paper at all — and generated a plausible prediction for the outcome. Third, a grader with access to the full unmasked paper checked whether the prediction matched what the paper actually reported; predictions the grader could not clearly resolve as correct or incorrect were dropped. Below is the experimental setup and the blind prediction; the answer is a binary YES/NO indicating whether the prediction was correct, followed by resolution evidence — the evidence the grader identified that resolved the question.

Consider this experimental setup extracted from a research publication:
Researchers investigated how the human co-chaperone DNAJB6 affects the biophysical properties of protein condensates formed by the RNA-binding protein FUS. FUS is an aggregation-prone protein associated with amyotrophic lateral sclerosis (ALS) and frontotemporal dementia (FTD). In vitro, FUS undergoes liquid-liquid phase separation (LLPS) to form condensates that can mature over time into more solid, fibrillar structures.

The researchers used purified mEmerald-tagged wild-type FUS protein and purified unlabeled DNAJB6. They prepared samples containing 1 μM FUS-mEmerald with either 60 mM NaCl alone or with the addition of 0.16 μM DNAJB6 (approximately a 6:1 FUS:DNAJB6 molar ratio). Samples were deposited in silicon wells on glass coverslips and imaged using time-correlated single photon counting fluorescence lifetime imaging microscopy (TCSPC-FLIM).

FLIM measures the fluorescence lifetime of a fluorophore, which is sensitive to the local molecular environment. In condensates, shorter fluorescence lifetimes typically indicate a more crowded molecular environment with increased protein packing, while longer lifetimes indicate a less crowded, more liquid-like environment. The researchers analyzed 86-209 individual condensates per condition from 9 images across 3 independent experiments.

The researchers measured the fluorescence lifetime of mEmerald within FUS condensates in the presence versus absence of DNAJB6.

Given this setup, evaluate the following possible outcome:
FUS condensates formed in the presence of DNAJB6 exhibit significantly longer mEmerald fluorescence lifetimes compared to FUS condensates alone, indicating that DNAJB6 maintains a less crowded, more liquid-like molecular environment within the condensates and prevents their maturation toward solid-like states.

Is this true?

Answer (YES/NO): YES